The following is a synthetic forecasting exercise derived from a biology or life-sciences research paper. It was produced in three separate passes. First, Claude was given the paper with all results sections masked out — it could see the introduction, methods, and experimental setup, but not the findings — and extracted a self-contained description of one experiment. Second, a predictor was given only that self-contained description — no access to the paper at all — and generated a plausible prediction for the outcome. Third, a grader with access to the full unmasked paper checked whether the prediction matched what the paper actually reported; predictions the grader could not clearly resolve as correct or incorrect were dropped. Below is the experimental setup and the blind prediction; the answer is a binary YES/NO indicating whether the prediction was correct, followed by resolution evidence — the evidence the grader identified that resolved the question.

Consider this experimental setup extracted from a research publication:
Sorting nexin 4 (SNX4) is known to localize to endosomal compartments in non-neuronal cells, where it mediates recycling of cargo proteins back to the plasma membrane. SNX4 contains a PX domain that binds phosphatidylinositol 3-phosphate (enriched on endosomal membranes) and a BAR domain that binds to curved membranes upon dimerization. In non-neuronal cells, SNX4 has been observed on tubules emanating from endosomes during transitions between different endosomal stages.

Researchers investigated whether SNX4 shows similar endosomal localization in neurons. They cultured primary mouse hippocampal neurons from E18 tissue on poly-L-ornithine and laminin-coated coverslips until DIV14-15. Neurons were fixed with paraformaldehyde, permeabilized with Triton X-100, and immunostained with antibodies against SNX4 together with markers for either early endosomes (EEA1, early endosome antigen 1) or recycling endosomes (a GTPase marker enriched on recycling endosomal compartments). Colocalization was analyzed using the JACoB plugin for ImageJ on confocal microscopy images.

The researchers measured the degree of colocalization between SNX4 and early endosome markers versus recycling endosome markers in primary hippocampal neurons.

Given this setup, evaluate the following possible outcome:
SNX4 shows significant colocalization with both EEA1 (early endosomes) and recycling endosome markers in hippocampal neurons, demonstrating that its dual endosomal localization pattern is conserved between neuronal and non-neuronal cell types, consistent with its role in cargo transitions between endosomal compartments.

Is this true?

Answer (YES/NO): YES